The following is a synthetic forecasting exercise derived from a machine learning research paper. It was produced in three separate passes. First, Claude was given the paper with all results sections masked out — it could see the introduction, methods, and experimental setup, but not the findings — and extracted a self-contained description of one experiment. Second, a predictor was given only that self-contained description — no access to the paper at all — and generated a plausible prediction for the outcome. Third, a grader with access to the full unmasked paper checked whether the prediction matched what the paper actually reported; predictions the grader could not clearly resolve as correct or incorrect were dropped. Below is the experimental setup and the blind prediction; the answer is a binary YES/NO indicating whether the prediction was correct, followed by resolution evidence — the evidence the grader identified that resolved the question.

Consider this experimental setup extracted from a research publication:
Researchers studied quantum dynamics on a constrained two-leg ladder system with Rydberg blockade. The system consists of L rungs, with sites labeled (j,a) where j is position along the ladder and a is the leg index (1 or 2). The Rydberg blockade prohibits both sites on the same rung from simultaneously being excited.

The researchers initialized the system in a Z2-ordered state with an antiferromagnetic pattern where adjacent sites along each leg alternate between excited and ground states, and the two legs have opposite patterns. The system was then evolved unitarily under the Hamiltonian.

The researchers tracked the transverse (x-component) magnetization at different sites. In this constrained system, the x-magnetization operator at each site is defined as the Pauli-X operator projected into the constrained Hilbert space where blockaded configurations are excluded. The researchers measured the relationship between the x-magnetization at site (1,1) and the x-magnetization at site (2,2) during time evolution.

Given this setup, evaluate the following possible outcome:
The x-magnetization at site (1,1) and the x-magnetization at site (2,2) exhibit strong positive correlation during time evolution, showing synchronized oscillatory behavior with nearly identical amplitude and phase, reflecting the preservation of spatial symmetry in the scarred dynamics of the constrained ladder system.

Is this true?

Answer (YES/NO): NO